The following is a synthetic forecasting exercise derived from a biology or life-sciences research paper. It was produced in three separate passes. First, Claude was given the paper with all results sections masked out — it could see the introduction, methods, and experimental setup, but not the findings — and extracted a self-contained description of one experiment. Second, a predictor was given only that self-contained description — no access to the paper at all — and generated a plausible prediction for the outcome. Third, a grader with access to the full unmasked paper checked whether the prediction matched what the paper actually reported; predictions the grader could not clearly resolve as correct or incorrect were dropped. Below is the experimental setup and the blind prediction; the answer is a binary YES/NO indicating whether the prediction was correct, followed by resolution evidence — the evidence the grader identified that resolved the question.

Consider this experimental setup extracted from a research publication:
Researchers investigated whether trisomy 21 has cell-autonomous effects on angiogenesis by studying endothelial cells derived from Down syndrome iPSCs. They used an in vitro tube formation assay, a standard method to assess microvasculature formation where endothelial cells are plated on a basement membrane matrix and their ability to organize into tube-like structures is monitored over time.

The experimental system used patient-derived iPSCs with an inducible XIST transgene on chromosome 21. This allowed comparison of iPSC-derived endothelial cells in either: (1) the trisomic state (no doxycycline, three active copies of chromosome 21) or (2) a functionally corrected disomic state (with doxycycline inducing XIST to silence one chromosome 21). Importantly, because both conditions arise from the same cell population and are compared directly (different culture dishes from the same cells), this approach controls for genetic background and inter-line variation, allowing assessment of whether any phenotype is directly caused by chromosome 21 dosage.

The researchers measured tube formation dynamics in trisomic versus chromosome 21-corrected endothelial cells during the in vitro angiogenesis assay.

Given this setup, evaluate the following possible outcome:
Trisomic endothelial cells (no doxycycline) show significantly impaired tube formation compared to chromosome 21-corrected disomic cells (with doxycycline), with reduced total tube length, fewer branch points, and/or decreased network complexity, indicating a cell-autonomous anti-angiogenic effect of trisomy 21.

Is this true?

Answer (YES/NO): NO